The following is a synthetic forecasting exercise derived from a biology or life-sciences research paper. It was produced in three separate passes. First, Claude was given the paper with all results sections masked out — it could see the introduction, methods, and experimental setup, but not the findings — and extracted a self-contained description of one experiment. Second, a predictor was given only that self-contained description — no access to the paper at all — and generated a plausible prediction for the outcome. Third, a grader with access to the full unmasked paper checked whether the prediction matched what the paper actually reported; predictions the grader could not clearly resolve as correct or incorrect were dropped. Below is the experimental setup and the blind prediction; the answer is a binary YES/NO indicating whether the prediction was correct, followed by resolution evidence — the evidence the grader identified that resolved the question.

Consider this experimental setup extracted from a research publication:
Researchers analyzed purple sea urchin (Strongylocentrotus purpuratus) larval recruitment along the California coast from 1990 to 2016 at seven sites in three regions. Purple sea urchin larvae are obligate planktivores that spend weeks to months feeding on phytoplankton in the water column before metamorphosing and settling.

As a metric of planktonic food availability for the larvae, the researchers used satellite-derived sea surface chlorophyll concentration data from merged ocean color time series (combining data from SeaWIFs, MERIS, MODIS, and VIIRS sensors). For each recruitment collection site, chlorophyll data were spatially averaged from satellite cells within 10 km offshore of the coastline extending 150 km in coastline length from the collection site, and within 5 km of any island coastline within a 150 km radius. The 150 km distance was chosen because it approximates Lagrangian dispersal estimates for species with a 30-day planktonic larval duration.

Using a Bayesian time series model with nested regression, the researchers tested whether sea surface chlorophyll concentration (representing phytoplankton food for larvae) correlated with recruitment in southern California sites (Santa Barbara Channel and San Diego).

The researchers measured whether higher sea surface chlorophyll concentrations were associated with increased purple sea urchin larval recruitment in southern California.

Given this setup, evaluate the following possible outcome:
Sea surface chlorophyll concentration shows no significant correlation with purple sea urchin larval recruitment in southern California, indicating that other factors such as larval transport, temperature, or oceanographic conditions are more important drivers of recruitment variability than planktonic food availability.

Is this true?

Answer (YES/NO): NO